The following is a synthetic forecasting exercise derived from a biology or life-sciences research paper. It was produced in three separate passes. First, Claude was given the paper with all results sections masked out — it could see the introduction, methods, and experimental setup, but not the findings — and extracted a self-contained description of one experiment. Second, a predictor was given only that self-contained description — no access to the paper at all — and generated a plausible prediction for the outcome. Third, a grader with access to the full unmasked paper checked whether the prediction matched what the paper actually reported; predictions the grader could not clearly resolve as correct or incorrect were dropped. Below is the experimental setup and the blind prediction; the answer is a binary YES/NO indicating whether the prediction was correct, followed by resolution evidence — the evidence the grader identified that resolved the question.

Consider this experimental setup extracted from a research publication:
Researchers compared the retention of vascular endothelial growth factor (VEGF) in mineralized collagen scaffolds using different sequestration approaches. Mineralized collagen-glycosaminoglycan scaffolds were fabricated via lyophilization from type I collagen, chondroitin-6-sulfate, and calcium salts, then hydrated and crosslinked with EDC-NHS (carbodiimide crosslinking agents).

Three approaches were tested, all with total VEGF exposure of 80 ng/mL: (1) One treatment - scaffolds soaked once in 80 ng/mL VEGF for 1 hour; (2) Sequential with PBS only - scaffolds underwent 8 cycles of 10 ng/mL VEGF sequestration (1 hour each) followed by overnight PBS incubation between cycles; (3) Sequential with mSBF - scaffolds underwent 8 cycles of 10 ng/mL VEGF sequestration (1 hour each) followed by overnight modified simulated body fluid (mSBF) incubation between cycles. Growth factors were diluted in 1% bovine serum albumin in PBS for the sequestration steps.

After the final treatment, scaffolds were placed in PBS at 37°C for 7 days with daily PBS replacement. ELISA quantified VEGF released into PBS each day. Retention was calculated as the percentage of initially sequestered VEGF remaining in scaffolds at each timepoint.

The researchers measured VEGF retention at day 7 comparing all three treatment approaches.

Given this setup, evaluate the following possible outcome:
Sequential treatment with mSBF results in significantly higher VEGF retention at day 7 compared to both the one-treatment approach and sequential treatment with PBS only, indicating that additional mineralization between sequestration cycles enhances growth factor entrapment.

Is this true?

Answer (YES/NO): NO